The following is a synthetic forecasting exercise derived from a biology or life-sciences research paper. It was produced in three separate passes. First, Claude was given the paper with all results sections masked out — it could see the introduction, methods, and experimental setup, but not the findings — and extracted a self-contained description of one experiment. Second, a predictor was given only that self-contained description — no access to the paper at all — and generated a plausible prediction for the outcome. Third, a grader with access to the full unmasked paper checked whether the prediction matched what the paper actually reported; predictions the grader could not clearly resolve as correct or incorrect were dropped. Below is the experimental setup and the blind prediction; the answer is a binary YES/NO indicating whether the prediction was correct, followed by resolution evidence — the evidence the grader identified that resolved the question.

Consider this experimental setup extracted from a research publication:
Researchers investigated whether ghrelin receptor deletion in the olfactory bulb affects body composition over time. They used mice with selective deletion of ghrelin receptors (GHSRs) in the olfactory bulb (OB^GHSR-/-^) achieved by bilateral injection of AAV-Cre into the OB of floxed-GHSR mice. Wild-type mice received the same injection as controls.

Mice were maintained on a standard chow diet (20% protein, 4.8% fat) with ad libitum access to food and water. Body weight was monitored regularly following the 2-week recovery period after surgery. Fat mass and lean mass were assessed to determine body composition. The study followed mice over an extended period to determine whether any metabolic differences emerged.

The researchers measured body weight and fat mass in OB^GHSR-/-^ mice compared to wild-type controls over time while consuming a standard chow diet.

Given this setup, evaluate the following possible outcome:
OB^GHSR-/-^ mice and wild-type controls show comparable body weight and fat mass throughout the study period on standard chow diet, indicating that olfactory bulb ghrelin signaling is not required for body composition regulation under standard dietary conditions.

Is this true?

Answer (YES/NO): NO